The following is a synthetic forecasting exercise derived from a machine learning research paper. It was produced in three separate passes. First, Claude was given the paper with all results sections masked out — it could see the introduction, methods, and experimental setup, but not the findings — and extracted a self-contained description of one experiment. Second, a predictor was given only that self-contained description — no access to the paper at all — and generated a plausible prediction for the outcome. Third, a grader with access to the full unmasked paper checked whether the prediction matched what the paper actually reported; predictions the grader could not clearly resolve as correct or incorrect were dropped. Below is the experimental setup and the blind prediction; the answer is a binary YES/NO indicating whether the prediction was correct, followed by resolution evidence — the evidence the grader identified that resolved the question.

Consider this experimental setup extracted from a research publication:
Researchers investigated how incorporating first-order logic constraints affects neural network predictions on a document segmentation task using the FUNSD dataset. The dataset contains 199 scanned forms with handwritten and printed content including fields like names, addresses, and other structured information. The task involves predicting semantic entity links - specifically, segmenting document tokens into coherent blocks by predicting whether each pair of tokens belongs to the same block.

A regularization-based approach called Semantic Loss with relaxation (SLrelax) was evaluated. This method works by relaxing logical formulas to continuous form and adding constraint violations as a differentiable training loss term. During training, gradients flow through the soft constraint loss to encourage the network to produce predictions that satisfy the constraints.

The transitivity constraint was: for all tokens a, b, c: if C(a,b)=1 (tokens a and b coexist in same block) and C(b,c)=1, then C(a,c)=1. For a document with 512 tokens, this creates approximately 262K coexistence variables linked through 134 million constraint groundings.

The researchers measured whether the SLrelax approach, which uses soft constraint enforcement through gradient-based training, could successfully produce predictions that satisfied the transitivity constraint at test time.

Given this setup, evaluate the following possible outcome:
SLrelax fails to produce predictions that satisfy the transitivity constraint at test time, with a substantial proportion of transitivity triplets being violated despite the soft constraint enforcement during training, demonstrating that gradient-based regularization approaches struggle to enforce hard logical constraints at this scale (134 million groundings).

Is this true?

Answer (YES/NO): YES